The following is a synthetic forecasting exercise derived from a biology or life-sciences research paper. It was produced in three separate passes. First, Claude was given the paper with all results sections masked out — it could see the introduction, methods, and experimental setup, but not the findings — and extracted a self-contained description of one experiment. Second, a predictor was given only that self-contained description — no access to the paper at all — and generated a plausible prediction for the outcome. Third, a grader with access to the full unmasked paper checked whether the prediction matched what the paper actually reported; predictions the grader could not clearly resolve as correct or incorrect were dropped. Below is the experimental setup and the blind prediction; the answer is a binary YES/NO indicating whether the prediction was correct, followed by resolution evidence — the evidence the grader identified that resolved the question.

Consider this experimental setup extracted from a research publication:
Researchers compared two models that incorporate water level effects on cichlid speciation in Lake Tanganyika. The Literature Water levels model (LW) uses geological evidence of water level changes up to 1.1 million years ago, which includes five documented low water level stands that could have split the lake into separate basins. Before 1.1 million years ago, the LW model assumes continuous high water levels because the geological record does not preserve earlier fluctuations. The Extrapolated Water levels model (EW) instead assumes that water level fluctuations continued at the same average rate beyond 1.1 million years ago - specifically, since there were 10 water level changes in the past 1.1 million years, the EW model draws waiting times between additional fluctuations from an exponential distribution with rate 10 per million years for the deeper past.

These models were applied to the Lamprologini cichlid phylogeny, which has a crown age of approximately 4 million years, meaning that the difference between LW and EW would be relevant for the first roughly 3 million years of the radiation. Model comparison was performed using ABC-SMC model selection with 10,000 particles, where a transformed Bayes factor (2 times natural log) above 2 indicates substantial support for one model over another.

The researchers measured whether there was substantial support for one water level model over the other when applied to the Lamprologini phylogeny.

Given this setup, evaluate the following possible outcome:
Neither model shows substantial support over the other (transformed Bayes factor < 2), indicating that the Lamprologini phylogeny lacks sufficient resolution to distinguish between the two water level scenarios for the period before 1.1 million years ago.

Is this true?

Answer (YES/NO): NO